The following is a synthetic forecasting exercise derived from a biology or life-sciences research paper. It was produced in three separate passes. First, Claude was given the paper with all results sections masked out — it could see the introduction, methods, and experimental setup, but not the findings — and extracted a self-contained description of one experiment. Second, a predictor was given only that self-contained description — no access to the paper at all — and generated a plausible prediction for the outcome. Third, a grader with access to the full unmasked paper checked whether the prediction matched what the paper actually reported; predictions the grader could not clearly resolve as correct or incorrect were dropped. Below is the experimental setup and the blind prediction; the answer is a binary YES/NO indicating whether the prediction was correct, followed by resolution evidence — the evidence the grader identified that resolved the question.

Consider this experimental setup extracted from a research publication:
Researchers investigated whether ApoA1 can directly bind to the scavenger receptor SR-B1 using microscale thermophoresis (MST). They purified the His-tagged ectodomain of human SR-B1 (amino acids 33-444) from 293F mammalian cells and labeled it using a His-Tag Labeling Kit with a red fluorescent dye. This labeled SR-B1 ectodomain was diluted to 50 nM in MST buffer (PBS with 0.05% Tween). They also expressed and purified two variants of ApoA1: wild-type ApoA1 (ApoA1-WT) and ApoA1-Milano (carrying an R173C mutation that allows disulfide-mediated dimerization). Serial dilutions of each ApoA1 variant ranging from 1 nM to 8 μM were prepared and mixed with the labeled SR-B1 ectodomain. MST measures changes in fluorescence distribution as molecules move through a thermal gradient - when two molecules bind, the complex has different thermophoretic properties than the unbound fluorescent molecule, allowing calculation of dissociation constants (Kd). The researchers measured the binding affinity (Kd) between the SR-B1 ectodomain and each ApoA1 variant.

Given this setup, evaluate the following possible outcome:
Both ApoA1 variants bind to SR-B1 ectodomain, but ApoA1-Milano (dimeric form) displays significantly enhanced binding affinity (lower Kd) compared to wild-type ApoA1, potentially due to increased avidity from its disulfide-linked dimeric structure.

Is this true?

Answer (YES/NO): YES